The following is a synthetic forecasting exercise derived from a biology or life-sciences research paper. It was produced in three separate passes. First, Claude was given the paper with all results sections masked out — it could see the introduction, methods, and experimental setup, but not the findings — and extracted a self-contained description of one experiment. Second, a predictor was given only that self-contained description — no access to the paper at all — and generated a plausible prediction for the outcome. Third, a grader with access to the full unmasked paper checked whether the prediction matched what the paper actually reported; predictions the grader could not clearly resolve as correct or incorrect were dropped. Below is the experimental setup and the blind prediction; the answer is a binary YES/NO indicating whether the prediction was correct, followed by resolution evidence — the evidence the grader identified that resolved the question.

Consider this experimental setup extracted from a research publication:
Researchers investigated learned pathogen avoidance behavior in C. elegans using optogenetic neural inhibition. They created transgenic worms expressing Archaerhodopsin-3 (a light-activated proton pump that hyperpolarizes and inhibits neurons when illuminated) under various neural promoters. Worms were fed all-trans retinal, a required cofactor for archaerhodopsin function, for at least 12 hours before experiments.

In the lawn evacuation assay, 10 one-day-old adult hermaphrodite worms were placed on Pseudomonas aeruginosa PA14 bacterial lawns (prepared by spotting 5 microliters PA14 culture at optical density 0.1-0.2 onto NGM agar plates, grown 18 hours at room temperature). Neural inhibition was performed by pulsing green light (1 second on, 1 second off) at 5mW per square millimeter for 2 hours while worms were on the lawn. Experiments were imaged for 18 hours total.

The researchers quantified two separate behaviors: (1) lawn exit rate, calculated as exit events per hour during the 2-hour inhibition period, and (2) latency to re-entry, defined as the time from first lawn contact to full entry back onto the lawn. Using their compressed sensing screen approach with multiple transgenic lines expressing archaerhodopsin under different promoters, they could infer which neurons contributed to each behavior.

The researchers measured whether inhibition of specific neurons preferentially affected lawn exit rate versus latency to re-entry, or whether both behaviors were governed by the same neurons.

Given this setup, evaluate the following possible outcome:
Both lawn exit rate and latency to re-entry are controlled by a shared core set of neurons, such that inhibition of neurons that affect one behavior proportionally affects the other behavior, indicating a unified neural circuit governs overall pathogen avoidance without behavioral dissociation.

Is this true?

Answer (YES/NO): NO